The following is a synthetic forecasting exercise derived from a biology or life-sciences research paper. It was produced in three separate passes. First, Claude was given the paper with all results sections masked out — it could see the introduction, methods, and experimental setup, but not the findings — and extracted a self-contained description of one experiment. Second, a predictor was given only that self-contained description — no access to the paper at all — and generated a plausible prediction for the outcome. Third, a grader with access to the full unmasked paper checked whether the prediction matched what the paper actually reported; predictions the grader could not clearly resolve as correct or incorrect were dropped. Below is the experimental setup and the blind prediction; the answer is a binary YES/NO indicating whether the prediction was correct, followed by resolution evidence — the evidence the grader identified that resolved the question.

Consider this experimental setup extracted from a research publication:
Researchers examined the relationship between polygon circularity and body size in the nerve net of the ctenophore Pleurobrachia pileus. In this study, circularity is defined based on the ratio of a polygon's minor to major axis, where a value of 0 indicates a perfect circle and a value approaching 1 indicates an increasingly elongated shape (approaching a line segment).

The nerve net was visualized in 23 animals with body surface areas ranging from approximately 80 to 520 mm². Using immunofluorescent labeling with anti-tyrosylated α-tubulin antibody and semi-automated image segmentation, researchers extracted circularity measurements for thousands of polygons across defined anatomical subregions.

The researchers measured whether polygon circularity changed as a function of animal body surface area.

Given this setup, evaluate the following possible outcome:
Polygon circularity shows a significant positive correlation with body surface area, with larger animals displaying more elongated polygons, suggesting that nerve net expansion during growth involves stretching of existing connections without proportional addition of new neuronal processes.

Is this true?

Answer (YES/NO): NO